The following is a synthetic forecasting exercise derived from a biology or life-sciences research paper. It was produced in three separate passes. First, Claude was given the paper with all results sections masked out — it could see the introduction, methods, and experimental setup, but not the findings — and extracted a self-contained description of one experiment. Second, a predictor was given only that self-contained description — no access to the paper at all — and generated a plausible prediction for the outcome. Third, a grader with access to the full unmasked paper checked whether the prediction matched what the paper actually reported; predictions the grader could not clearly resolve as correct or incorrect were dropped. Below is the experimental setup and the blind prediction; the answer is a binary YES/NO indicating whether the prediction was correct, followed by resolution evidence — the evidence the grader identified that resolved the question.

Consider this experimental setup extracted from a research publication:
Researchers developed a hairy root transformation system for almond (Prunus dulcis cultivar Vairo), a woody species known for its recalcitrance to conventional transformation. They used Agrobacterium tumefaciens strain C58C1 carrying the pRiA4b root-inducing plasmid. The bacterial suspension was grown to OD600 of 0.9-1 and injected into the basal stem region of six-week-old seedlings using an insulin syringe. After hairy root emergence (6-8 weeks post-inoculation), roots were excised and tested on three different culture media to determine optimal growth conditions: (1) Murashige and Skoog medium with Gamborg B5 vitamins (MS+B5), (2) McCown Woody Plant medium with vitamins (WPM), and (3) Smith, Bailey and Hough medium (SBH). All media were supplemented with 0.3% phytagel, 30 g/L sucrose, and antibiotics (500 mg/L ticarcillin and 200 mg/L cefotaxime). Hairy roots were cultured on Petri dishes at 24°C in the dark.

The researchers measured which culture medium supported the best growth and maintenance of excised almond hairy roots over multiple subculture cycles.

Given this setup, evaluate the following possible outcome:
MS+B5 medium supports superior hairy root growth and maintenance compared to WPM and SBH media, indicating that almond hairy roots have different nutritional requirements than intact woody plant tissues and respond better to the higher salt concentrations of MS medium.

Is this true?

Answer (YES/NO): NO